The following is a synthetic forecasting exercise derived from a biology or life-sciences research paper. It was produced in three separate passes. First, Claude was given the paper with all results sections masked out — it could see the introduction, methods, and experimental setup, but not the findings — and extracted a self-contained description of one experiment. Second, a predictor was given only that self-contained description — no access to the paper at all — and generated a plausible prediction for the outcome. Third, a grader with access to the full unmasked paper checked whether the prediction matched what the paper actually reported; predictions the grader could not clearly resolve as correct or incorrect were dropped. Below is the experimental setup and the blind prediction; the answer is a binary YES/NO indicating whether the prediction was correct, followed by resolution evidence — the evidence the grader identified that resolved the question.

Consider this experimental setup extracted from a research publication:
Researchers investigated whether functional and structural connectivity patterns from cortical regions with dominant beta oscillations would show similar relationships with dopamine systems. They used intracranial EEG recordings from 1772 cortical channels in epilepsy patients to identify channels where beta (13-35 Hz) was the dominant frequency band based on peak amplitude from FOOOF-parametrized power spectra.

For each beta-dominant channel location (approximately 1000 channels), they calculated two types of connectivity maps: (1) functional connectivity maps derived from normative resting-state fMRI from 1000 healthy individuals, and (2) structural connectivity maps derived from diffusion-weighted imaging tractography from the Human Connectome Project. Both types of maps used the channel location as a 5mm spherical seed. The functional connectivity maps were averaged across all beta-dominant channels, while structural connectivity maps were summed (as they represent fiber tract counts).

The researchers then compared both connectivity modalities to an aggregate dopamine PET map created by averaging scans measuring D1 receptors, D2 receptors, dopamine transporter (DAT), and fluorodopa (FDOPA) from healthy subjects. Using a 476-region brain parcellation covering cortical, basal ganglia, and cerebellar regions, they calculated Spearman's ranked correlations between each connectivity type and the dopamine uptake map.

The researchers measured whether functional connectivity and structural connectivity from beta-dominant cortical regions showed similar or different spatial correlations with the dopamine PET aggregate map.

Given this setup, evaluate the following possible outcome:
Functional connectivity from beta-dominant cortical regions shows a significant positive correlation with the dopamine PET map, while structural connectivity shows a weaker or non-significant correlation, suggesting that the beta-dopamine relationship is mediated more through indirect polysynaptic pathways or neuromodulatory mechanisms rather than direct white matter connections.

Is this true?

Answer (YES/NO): NO